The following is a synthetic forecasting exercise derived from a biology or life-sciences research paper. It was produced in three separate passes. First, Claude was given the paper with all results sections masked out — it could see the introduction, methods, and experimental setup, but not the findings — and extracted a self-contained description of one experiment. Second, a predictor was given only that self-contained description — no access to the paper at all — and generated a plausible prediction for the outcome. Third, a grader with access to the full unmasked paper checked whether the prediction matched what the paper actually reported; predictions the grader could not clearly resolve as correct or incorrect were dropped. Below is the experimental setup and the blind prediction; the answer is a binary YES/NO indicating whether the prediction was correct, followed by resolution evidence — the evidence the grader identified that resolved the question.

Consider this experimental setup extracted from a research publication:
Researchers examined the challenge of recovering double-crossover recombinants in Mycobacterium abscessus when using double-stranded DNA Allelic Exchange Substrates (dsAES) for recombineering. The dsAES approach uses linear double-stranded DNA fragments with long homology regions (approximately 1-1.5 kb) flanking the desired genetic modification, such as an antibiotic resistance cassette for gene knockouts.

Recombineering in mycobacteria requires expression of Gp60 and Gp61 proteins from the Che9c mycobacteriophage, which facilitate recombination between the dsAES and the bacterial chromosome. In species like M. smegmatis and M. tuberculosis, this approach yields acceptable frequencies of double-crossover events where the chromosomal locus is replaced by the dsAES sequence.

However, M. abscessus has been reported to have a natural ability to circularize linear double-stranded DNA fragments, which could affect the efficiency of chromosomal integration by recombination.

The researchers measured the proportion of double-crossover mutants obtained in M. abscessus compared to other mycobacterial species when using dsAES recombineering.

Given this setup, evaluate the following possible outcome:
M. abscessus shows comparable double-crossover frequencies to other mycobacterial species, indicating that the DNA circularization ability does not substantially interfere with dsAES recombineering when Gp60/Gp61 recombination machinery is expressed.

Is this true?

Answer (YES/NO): NO